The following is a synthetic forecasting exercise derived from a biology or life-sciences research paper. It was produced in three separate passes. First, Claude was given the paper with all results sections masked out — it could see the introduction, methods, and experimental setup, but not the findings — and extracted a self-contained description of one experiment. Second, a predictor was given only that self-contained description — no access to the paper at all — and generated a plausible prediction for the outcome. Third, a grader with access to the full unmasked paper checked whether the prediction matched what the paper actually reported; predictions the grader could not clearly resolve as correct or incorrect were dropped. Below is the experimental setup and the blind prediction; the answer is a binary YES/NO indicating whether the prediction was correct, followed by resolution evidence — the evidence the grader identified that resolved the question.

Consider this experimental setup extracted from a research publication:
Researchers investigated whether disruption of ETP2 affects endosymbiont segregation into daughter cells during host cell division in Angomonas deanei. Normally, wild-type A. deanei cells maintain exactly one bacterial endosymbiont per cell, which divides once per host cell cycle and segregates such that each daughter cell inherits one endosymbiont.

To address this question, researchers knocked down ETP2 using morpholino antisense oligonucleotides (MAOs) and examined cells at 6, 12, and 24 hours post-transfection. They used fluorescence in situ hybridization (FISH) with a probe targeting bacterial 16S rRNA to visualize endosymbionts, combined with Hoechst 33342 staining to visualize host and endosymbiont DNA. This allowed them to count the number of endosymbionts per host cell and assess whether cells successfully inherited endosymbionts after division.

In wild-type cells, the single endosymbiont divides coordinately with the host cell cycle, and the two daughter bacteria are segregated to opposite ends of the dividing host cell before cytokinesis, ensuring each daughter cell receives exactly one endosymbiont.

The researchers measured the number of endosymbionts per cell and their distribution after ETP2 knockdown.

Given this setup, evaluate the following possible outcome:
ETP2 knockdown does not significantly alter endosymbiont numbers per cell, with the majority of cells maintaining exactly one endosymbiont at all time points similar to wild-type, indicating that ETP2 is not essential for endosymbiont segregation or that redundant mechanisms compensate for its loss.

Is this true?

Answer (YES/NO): NO